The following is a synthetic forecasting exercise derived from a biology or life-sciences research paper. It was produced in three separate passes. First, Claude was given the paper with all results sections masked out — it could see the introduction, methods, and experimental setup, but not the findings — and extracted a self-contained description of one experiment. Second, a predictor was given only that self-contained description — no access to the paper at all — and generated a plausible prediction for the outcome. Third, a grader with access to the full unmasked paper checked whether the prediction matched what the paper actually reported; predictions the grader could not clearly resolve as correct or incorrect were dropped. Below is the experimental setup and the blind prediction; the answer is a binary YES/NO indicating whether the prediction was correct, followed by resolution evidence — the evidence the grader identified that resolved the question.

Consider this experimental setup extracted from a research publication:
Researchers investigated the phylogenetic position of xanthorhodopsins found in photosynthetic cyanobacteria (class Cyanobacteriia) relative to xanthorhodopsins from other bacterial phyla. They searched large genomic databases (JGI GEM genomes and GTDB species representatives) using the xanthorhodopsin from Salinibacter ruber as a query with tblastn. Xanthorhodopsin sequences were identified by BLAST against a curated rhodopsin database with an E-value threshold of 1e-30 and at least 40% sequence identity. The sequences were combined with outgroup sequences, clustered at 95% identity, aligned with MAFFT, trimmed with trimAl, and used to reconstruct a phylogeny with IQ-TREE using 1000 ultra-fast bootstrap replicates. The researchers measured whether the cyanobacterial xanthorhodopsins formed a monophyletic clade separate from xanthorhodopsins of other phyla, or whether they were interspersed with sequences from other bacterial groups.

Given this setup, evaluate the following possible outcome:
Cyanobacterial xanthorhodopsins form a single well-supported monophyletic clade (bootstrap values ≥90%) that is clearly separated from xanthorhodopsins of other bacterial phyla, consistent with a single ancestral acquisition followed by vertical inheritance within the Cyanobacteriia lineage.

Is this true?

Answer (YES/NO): NO